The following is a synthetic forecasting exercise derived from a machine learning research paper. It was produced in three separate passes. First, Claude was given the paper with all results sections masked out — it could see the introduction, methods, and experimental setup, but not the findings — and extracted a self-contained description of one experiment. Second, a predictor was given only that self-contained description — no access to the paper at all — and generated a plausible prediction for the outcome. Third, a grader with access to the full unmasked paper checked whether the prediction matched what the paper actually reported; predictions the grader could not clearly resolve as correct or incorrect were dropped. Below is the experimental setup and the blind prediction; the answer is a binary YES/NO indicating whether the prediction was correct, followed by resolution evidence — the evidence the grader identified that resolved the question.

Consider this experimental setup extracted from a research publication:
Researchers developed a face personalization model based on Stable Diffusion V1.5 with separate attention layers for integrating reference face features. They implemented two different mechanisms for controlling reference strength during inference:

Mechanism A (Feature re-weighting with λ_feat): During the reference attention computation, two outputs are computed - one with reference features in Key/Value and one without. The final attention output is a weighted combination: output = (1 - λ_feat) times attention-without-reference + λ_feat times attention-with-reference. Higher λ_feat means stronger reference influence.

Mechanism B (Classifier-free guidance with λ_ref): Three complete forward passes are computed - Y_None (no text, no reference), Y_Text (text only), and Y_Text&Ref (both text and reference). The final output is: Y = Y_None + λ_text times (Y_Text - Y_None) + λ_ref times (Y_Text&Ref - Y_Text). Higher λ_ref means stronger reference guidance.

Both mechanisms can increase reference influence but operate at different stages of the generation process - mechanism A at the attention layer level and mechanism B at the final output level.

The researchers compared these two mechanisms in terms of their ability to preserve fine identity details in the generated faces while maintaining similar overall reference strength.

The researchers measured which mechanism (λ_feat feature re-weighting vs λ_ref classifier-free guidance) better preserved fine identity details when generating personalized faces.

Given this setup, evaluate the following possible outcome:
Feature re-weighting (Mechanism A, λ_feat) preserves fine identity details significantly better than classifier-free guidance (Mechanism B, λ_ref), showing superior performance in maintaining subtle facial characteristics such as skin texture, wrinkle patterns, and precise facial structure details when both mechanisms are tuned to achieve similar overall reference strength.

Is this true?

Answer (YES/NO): NO